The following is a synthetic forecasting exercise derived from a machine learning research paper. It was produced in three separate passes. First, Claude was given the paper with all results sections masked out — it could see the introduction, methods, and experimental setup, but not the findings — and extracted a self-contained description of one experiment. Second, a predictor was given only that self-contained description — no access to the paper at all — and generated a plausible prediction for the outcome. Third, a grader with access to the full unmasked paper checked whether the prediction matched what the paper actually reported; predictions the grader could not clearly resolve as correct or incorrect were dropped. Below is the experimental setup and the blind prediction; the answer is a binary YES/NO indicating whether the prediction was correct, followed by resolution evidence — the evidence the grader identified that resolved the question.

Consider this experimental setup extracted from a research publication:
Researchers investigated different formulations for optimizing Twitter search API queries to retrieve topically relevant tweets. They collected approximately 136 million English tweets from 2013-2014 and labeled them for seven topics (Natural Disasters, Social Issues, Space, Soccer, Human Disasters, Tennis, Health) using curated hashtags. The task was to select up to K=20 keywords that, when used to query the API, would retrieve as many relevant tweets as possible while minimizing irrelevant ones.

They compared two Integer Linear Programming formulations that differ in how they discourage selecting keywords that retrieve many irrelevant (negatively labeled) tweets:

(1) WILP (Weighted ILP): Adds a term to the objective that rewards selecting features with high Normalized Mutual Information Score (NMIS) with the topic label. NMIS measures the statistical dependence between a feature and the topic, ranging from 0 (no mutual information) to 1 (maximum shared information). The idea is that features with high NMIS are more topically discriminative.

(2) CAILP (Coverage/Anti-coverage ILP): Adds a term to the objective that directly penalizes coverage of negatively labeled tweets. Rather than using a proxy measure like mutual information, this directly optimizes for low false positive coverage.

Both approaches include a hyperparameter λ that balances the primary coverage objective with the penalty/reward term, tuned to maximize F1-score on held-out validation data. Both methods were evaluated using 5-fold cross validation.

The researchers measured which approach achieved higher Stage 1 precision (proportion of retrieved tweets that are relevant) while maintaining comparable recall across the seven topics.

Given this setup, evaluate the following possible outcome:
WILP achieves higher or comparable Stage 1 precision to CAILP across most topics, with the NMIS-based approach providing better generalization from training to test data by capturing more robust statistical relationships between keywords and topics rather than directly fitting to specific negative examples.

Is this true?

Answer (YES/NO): NO